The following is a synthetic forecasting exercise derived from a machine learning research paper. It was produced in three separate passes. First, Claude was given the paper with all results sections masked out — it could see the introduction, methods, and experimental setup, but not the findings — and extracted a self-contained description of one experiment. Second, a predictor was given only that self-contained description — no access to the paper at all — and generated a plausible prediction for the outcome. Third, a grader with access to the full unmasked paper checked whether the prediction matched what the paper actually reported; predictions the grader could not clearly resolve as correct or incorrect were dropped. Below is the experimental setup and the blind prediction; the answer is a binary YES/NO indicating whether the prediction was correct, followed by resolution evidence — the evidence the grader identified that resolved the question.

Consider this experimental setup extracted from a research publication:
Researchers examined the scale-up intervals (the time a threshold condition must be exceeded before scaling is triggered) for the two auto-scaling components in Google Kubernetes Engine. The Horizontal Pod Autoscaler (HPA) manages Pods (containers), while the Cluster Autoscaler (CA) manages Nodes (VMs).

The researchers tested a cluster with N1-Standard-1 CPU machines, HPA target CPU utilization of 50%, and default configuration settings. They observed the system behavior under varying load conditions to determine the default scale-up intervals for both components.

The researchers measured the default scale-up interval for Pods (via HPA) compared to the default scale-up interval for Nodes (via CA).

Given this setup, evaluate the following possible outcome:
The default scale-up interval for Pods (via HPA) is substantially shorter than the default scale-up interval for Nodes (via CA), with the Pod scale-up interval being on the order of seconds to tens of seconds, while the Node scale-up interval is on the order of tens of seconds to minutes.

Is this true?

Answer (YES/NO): NO